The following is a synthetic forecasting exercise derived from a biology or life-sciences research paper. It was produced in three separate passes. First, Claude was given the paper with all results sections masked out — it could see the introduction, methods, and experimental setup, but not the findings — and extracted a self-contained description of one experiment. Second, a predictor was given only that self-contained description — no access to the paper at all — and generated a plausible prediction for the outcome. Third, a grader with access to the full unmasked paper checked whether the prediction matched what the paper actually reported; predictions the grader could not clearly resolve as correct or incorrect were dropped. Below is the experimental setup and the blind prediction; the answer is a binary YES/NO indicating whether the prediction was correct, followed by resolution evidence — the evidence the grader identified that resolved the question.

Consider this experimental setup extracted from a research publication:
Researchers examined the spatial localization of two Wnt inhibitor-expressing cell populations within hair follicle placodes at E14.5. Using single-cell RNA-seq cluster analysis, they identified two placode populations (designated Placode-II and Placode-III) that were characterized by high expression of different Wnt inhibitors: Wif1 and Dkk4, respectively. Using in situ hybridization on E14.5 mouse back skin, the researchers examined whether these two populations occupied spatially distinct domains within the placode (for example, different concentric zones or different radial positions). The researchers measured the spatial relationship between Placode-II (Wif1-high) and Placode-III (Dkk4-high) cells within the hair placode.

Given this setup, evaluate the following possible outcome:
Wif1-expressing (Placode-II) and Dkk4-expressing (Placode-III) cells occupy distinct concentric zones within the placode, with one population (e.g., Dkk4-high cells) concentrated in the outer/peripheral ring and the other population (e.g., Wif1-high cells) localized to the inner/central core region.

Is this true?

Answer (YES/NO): NO